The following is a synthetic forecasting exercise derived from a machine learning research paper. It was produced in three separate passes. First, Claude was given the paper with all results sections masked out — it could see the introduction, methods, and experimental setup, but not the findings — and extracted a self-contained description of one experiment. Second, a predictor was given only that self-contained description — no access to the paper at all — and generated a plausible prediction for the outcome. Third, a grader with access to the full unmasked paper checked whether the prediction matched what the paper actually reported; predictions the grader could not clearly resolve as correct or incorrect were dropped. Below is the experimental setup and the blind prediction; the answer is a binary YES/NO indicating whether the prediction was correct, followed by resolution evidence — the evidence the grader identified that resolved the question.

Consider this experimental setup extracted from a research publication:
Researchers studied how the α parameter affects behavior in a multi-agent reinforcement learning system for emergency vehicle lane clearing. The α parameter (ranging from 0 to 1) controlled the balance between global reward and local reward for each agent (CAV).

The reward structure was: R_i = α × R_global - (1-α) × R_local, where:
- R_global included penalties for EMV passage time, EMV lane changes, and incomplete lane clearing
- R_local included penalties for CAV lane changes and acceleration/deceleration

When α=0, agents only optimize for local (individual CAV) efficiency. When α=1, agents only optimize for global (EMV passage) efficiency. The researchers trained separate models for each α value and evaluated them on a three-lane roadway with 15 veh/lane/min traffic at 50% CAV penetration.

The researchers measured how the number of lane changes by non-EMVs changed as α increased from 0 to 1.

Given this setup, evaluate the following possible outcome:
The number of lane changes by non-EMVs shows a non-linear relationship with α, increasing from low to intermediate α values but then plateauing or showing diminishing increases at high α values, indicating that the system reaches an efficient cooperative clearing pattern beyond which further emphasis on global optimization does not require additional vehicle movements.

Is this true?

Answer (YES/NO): NO